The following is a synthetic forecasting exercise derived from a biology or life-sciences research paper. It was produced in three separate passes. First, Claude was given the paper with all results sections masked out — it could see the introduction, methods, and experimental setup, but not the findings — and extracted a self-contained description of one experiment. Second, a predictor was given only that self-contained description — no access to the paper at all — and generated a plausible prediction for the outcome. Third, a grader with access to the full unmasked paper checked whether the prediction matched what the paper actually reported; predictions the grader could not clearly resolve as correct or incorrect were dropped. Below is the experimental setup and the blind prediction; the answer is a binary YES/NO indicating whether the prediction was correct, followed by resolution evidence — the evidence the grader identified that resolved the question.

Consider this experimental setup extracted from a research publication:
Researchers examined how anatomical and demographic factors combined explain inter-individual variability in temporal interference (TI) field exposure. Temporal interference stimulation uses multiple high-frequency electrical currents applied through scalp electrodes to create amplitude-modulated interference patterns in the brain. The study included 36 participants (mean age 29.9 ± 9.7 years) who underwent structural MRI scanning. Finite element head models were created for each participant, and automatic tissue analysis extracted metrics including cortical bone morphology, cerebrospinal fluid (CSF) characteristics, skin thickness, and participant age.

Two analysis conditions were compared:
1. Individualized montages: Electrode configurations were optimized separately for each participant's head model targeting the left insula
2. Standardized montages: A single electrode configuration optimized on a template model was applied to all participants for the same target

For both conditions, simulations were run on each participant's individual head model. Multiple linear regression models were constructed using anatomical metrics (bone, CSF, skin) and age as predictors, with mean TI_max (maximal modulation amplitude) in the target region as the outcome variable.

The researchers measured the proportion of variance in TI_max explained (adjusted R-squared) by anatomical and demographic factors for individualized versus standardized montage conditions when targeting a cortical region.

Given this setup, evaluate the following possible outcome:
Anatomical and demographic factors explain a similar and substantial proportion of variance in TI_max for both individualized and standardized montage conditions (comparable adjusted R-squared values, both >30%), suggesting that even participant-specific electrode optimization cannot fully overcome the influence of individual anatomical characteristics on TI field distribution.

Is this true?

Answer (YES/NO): NO